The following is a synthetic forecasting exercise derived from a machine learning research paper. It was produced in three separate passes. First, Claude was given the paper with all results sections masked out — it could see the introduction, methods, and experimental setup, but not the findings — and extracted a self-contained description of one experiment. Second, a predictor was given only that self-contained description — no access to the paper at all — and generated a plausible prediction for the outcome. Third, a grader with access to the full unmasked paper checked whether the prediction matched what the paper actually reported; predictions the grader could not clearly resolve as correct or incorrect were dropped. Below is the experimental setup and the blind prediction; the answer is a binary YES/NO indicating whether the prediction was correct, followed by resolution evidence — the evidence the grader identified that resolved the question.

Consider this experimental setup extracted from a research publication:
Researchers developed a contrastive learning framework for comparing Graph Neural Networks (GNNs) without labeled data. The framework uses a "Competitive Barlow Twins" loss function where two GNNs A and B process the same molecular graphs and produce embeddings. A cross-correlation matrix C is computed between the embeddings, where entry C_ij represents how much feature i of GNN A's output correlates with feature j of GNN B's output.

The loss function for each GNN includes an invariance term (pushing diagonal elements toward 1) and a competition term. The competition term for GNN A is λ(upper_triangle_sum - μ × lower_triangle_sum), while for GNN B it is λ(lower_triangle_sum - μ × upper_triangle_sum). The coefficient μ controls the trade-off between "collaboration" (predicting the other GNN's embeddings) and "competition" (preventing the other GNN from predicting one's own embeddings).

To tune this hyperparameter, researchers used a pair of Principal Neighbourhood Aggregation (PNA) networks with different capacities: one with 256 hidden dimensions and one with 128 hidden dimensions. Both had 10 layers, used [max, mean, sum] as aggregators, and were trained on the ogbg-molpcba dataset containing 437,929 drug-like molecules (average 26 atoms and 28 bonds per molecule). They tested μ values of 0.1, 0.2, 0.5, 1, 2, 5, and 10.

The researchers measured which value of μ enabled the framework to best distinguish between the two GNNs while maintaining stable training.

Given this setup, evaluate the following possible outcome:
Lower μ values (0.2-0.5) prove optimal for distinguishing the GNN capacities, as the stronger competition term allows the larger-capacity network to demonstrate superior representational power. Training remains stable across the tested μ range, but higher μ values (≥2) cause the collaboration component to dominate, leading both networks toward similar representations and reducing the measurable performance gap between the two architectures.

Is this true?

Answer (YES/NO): NO